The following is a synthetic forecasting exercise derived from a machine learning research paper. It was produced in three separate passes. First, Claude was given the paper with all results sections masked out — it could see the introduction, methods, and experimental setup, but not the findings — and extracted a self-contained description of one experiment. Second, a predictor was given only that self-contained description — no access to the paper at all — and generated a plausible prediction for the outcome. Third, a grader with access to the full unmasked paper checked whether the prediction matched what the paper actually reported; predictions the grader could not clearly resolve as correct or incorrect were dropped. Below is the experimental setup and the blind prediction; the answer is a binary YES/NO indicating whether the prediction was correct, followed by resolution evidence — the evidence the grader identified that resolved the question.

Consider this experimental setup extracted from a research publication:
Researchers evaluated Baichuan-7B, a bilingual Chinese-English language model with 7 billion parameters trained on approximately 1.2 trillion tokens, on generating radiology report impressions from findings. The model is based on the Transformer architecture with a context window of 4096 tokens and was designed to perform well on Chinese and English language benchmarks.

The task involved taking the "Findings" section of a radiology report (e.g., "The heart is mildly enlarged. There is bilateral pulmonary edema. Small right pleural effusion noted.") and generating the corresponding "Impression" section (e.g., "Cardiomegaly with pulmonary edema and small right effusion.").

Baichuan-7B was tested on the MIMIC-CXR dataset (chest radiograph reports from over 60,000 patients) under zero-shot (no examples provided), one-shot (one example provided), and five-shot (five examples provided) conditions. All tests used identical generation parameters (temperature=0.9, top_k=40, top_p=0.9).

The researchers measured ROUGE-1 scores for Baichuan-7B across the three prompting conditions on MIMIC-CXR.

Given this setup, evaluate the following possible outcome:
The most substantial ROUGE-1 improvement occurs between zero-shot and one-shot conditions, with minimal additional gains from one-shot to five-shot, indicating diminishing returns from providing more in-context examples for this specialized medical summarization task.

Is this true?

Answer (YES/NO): YES